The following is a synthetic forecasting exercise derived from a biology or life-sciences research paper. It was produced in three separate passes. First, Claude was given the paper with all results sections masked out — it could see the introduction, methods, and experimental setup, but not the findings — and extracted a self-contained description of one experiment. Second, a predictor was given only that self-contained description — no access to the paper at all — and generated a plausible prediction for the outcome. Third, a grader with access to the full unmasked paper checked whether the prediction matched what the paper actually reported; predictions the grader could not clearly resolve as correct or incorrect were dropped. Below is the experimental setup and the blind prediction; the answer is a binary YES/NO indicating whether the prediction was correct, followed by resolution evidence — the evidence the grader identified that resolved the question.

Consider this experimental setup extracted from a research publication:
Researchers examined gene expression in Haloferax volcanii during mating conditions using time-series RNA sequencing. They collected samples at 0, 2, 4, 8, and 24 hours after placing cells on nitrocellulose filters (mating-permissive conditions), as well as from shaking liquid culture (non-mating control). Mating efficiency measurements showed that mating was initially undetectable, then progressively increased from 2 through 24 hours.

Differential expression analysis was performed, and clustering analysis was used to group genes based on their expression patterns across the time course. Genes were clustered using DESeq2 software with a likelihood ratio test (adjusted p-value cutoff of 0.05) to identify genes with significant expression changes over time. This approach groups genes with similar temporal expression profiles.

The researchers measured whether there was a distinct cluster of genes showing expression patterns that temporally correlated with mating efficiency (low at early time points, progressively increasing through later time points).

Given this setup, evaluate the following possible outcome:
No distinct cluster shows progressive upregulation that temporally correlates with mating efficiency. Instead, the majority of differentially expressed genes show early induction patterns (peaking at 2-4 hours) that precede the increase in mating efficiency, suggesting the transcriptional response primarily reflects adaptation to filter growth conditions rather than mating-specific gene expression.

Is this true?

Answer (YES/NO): NO